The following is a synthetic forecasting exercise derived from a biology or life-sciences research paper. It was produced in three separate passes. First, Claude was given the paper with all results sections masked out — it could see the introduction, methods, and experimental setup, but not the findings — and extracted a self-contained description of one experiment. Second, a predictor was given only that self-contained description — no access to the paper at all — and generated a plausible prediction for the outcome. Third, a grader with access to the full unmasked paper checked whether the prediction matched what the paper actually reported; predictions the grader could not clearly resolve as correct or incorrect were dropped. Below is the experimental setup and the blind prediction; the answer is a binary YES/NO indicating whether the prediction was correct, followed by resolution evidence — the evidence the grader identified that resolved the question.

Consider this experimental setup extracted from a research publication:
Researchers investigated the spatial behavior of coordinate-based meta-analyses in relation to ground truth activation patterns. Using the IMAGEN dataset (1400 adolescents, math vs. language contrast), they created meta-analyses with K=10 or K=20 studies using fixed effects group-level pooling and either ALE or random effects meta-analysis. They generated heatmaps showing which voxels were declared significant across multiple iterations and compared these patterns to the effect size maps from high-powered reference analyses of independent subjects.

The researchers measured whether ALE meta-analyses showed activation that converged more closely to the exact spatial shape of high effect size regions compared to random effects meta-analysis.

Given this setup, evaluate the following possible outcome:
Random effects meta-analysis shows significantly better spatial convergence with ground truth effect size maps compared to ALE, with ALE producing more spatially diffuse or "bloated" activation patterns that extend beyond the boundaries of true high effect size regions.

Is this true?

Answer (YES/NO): NO